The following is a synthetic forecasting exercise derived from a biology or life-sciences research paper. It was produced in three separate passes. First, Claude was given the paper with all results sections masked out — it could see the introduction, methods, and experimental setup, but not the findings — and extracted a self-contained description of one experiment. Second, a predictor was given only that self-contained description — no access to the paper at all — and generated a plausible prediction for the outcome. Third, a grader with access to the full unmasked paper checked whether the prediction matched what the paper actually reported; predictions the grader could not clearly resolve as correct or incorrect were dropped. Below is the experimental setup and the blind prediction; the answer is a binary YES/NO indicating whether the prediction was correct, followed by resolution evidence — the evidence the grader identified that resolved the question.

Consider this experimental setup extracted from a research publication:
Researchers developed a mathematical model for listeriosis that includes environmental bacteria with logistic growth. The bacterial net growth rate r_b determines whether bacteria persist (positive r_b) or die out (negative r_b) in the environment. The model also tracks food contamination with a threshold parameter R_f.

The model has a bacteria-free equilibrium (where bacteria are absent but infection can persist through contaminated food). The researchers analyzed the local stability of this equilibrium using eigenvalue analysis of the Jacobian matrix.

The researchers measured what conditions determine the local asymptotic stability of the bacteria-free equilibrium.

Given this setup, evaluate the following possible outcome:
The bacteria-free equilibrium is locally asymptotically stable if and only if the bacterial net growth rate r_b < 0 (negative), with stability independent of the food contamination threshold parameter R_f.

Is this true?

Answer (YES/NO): NO